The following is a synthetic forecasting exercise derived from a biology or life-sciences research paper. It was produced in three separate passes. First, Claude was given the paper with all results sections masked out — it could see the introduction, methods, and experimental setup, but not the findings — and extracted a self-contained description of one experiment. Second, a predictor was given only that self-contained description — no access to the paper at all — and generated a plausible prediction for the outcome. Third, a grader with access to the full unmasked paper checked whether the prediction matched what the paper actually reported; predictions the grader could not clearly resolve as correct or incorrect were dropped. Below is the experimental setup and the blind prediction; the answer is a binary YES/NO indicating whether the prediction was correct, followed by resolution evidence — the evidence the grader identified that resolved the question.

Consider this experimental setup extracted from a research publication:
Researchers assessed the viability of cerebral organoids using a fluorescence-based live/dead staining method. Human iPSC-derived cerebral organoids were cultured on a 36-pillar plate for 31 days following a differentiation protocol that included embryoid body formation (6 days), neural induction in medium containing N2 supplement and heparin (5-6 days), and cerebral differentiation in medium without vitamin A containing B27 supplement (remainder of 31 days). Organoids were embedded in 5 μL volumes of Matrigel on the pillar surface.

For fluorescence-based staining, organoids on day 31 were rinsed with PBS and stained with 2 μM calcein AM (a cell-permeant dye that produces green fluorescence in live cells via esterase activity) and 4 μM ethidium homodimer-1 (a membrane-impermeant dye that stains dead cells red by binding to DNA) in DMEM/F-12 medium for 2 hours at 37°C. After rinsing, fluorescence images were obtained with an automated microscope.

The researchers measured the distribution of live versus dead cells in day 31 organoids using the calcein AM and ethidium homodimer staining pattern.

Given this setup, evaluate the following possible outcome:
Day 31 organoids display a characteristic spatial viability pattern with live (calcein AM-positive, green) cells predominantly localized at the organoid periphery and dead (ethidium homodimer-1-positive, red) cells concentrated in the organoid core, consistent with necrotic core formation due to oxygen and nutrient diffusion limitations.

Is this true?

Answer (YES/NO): NO